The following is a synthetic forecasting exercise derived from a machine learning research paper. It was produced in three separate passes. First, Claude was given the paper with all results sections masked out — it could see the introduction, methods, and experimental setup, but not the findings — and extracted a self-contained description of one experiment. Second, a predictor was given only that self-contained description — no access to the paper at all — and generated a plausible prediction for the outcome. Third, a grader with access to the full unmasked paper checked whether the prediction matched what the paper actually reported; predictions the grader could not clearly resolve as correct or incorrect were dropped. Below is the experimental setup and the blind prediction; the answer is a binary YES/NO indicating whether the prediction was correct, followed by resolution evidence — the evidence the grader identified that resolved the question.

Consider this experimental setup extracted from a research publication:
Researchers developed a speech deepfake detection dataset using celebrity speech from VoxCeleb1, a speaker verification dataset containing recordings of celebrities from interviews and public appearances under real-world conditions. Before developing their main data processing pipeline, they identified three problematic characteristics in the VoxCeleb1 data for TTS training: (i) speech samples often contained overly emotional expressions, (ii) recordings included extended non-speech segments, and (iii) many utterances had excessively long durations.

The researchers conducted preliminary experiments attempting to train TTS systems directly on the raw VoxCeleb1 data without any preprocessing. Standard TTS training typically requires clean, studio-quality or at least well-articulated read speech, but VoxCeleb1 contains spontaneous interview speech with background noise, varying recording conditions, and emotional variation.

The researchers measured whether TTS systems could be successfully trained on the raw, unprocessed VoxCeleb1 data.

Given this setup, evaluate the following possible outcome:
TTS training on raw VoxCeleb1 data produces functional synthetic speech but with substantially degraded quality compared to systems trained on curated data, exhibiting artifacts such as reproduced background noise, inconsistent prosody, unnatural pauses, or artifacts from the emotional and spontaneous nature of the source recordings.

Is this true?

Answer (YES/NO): NO